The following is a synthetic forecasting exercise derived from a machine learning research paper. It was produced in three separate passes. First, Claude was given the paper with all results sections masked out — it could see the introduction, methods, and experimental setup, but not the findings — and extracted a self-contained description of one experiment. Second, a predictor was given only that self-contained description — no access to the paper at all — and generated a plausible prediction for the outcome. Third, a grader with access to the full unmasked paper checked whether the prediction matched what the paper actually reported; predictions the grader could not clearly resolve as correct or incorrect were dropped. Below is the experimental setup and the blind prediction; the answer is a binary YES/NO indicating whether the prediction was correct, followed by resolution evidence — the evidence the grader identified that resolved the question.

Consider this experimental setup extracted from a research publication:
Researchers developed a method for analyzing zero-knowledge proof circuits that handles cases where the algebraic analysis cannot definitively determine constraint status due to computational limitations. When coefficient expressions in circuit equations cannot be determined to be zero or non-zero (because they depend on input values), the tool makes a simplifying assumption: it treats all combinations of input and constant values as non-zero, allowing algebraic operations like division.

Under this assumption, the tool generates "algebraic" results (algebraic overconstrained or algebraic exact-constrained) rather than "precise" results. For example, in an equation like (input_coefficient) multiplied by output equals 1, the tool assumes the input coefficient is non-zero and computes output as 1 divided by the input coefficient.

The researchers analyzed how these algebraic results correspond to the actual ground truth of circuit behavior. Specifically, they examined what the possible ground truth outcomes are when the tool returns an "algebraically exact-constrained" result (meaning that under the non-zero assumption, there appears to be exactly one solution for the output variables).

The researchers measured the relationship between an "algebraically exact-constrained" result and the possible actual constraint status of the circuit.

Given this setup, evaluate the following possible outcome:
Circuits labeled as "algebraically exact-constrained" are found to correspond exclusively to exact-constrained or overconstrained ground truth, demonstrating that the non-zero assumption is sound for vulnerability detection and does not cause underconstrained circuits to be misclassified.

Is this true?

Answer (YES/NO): NO